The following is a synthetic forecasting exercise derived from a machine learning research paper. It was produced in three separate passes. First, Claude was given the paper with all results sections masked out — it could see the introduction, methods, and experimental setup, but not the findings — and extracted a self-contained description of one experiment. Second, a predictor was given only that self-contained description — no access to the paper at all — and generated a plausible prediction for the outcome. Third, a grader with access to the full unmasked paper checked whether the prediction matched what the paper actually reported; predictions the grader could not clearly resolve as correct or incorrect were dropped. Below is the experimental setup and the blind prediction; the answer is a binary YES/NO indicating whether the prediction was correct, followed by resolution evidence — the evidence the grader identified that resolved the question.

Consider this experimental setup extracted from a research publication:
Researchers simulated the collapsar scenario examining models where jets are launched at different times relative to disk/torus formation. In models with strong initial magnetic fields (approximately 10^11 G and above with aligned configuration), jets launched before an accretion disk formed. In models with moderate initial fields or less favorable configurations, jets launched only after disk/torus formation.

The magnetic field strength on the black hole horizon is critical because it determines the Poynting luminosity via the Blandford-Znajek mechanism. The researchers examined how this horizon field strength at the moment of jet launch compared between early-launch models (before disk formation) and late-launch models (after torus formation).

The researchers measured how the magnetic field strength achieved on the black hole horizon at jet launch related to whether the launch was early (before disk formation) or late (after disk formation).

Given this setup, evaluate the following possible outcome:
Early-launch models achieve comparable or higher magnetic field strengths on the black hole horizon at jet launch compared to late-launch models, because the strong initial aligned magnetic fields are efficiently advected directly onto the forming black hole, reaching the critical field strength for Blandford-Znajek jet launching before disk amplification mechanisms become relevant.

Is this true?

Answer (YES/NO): YES